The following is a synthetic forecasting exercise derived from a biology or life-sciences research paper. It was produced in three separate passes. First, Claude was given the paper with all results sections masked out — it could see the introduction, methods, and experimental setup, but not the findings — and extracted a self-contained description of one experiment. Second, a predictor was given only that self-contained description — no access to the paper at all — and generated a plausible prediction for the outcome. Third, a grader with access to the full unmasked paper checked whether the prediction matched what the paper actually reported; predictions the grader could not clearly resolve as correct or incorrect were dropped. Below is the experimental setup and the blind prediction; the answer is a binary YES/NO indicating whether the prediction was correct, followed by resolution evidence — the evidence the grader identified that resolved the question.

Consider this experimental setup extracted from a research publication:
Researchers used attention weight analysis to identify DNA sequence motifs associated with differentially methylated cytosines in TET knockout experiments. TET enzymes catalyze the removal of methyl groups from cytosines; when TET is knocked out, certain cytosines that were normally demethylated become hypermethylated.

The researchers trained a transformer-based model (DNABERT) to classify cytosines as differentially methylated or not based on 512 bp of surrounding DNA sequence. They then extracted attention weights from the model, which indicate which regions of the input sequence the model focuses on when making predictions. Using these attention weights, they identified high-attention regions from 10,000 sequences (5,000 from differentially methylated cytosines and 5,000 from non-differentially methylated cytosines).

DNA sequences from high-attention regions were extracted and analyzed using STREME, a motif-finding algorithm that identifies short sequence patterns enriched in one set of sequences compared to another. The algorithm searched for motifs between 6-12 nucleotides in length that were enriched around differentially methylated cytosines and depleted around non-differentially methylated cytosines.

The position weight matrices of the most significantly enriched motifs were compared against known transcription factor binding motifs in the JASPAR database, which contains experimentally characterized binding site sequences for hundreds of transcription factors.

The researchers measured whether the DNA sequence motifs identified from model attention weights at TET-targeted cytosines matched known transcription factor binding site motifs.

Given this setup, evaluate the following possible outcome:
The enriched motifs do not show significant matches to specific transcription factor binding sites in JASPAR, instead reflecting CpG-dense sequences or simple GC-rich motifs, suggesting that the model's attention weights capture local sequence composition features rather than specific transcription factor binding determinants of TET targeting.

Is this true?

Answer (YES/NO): NO